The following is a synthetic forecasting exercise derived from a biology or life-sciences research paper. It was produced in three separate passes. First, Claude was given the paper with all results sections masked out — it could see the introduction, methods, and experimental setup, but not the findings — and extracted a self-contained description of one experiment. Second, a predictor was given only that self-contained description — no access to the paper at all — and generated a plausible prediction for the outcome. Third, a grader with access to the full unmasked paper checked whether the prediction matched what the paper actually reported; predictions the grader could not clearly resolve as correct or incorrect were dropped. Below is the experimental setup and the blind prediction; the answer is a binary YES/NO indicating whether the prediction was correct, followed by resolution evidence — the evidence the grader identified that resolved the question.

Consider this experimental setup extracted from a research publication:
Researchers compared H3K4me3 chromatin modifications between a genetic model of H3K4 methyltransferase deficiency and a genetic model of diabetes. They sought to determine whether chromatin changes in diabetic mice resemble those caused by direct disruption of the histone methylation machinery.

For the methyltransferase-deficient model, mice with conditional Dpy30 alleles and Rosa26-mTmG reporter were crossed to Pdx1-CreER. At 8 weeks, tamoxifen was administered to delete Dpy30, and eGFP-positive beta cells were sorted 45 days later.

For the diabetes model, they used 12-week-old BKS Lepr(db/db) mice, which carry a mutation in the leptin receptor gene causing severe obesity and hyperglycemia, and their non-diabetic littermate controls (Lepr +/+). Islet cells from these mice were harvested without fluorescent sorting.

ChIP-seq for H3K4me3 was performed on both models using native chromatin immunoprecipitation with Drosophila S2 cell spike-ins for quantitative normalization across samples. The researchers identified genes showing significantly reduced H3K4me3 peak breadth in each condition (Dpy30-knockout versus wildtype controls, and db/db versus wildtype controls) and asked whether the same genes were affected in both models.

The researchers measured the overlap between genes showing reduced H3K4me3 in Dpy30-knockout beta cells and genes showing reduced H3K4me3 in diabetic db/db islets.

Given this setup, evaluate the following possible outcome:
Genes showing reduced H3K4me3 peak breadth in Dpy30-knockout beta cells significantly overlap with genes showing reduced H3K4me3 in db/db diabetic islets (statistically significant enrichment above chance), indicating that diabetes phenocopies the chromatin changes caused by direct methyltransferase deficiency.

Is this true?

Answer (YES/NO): NO